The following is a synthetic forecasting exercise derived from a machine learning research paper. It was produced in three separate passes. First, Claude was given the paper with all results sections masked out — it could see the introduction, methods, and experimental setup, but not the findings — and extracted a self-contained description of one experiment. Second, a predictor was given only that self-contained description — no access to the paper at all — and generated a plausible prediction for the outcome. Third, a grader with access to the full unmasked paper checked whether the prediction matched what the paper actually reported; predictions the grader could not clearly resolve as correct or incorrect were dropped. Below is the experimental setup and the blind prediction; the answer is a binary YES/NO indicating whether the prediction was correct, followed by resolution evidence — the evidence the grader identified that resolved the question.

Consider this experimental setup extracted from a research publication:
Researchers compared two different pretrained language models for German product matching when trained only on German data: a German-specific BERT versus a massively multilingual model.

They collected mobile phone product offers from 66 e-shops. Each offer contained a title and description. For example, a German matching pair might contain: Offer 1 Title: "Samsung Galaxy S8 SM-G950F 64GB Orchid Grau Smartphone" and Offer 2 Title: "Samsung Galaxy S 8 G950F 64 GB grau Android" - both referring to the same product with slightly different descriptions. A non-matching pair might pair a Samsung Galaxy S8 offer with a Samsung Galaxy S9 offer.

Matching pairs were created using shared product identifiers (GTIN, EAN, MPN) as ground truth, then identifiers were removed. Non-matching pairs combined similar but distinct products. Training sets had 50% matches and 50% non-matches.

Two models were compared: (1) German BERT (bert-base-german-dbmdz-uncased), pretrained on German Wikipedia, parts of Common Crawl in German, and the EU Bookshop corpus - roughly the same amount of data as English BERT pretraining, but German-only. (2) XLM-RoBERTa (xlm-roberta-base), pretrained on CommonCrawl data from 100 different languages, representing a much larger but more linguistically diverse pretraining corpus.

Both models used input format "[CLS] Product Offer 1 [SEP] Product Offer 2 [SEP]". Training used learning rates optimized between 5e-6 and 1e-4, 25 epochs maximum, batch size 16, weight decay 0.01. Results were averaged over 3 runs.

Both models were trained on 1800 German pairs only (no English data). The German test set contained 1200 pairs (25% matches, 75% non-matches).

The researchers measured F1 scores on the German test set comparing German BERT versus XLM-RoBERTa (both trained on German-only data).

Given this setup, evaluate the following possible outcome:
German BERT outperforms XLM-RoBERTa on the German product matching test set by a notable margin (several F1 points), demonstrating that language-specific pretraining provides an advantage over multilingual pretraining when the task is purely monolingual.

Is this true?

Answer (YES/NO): NO